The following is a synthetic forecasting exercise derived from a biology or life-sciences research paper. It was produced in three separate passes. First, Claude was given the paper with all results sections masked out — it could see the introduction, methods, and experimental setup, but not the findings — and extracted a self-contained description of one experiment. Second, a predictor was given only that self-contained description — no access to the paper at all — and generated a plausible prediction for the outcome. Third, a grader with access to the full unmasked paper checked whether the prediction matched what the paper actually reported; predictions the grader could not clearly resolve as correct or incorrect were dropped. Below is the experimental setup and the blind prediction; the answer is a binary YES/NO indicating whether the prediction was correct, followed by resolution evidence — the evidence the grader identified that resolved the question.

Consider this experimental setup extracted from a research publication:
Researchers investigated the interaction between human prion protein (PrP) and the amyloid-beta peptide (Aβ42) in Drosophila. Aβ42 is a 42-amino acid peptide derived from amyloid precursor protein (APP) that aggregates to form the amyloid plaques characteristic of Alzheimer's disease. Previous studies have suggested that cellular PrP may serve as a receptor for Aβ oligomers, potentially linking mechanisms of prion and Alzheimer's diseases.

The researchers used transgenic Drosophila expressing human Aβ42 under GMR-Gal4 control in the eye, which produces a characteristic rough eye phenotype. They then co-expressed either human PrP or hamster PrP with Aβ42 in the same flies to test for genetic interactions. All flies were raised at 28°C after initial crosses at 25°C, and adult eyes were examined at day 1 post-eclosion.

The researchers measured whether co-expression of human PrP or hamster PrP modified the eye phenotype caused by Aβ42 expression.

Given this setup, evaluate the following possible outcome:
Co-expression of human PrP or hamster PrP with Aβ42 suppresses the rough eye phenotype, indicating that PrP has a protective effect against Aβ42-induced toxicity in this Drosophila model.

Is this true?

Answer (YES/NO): NO